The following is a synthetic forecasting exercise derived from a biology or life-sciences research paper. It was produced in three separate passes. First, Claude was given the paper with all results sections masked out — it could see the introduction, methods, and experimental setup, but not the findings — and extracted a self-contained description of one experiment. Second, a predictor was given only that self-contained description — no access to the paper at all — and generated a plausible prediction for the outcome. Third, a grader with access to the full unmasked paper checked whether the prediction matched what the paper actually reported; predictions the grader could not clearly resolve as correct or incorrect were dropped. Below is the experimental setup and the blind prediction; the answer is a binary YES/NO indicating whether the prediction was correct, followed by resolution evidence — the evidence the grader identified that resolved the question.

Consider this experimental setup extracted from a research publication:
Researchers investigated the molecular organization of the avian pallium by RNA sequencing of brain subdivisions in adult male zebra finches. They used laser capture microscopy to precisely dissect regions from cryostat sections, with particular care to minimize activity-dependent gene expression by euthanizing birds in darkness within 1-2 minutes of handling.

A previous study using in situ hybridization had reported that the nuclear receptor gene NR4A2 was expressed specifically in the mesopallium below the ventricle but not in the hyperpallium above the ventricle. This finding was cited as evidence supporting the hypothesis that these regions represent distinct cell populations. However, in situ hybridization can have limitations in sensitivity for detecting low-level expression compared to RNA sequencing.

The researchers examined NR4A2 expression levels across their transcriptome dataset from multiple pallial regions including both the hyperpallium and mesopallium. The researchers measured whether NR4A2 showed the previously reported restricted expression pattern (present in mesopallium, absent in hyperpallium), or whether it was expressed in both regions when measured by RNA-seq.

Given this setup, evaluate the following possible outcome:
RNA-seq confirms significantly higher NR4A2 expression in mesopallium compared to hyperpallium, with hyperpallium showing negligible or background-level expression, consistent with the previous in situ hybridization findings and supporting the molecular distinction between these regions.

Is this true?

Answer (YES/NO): NO